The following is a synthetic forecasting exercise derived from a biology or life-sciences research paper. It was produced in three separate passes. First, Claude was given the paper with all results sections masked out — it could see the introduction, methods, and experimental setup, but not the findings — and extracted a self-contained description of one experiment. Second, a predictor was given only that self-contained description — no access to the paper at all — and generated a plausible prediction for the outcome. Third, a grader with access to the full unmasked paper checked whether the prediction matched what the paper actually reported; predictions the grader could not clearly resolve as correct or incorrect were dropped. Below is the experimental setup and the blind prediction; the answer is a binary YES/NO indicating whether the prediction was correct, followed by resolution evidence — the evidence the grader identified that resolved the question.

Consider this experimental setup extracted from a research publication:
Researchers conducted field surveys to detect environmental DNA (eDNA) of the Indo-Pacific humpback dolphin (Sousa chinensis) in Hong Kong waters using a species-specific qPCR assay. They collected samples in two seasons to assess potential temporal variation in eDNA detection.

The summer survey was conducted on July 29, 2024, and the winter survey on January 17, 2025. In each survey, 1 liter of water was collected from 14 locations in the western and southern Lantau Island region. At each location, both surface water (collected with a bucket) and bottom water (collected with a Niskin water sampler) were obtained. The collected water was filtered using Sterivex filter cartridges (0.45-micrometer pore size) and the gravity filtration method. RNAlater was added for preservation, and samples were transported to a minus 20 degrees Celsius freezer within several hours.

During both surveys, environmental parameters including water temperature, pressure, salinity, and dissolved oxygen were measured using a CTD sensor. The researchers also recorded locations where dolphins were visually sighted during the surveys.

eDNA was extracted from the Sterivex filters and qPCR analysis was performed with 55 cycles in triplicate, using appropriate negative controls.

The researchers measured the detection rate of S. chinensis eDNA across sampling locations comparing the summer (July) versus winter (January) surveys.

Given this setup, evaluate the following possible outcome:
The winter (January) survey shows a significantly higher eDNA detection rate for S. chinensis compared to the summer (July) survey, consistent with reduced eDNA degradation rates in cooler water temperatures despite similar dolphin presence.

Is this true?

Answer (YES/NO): NO